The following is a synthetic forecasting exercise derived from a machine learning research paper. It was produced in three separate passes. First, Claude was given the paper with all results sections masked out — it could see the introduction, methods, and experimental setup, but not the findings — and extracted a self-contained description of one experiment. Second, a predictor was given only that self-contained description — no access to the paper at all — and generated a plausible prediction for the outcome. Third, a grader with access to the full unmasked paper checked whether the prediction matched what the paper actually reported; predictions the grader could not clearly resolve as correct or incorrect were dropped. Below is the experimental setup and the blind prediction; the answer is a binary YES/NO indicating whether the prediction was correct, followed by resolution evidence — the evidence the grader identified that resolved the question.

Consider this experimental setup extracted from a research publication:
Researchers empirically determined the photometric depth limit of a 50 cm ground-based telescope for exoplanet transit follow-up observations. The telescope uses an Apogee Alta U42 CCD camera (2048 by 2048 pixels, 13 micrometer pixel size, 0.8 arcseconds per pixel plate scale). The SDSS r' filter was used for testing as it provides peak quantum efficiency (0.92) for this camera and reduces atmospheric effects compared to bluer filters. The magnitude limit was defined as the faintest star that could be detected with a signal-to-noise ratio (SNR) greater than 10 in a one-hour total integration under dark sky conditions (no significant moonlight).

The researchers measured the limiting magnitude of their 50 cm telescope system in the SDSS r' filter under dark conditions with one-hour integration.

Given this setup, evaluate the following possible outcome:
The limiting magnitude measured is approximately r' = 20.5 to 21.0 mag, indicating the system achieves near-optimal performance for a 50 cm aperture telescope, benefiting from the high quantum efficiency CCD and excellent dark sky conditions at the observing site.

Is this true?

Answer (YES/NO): NO